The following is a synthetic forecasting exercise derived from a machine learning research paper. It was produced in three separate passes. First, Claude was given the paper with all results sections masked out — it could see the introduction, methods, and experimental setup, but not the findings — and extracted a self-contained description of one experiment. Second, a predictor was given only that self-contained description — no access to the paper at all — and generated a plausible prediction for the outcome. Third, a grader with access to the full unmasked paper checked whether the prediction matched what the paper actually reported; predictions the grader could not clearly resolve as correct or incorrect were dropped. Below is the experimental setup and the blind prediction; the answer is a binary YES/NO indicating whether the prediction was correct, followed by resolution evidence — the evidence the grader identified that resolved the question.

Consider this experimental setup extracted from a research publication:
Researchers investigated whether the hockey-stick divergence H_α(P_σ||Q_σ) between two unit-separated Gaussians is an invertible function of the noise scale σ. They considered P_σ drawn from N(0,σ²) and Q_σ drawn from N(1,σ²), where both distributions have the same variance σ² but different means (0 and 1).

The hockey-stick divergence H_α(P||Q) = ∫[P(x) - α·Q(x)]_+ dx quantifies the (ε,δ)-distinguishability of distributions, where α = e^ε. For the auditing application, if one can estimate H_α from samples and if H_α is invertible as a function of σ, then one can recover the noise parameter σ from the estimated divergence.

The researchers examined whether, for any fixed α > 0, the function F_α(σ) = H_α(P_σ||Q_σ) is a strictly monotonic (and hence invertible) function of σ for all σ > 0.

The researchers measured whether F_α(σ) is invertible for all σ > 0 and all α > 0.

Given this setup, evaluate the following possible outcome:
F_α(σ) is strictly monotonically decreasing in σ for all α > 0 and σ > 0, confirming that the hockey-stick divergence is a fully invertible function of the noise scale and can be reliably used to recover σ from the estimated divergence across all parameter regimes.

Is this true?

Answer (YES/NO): YES